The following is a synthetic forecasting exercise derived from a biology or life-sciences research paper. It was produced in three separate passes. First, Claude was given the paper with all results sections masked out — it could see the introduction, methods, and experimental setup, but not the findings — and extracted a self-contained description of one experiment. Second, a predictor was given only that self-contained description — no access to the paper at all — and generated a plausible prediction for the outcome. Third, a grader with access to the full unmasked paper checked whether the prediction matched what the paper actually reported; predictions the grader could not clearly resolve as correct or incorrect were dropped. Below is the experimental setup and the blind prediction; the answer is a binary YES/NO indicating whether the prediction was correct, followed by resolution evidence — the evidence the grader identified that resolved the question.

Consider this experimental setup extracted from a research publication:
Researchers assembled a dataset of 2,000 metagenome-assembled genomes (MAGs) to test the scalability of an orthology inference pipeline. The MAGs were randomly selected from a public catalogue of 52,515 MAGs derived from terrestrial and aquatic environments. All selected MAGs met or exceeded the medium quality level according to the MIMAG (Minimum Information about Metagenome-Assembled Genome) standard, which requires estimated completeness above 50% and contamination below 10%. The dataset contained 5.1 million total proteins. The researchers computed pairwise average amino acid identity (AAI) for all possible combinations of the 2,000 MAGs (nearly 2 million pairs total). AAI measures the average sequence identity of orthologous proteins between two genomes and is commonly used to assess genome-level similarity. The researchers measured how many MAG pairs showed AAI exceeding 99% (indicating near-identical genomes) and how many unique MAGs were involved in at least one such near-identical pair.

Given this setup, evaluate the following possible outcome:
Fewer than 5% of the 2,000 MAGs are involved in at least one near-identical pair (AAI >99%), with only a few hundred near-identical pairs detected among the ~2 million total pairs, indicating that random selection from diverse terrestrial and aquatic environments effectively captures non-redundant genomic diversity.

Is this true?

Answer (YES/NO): NO